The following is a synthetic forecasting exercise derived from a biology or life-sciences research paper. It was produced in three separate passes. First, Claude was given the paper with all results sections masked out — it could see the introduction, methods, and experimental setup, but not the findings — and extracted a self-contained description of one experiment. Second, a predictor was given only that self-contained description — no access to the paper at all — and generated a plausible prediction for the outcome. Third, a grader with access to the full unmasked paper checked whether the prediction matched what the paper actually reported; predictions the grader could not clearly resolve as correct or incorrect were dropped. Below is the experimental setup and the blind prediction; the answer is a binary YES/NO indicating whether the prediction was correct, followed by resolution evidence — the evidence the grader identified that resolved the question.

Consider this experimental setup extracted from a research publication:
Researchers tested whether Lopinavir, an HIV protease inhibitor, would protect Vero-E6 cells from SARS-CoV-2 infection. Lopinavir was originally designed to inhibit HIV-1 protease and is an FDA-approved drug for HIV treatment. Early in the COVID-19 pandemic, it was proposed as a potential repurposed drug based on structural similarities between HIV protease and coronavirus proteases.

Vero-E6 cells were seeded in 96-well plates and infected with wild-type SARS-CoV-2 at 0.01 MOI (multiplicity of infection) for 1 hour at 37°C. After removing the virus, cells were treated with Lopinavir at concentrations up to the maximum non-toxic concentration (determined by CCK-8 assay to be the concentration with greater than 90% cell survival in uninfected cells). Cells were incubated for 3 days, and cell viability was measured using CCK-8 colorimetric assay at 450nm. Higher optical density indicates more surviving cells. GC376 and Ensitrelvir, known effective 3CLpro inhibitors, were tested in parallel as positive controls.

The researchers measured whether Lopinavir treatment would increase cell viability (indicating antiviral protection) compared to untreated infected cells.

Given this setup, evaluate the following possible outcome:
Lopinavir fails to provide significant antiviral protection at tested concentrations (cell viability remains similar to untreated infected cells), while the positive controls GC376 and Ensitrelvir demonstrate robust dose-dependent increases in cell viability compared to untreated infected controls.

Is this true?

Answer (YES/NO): YES